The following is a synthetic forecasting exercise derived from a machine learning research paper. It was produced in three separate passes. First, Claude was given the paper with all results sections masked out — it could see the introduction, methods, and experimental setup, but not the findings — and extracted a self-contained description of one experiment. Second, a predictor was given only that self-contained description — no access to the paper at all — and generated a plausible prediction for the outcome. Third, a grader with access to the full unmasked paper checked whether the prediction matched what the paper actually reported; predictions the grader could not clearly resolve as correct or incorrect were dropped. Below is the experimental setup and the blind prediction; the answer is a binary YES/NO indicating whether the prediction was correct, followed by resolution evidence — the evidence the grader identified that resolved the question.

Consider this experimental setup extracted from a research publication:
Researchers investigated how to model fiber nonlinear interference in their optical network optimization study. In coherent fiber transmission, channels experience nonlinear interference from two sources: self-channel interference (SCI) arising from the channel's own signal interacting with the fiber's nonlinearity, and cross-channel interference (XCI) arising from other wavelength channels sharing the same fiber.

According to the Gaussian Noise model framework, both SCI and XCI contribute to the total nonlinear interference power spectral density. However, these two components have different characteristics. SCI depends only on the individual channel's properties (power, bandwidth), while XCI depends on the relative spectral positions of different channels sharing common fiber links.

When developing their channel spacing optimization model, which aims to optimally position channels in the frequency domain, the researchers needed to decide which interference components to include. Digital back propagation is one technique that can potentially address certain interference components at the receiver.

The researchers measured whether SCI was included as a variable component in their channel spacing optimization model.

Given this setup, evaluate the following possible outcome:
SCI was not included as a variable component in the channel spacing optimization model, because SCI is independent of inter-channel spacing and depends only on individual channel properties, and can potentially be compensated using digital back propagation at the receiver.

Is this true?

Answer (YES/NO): YES